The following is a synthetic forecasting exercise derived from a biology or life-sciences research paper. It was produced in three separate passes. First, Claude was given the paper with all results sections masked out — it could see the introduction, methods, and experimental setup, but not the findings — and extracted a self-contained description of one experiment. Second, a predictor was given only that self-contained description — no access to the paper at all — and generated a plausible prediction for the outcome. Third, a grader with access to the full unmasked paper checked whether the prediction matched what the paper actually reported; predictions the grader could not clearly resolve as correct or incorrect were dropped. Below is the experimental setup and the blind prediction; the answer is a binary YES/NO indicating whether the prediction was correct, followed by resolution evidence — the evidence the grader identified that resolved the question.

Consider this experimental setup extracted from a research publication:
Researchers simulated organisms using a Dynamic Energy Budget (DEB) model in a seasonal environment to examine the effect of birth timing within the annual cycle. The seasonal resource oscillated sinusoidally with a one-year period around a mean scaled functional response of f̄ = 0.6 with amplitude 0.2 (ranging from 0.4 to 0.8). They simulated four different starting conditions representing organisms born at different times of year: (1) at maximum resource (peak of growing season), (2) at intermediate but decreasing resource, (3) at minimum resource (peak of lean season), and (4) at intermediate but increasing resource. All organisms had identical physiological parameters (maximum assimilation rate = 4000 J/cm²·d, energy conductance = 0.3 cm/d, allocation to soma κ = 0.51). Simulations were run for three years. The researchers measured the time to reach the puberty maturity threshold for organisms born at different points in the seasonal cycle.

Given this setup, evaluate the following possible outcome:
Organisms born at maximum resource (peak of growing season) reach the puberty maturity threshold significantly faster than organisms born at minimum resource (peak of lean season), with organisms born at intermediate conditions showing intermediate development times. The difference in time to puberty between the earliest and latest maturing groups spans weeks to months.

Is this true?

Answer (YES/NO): NO